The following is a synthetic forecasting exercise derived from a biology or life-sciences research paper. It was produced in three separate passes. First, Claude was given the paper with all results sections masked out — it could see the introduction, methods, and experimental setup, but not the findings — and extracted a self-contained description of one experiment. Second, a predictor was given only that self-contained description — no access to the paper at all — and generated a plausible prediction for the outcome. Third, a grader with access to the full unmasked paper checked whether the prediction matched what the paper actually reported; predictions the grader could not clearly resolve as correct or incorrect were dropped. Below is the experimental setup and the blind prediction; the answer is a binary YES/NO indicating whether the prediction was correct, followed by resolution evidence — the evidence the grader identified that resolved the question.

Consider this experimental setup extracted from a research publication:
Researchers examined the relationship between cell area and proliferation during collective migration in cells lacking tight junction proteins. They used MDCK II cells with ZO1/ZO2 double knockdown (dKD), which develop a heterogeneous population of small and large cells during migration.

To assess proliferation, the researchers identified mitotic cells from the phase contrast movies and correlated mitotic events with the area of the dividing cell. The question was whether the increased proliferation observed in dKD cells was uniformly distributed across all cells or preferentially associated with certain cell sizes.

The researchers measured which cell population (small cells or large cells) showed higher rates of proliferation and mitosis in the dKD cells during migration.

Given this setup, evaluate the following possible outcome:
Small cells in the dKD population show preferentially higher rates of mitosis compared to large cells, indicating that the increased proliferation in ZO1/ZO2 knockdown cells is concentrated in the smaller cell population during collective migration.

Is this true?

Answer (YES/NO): NO